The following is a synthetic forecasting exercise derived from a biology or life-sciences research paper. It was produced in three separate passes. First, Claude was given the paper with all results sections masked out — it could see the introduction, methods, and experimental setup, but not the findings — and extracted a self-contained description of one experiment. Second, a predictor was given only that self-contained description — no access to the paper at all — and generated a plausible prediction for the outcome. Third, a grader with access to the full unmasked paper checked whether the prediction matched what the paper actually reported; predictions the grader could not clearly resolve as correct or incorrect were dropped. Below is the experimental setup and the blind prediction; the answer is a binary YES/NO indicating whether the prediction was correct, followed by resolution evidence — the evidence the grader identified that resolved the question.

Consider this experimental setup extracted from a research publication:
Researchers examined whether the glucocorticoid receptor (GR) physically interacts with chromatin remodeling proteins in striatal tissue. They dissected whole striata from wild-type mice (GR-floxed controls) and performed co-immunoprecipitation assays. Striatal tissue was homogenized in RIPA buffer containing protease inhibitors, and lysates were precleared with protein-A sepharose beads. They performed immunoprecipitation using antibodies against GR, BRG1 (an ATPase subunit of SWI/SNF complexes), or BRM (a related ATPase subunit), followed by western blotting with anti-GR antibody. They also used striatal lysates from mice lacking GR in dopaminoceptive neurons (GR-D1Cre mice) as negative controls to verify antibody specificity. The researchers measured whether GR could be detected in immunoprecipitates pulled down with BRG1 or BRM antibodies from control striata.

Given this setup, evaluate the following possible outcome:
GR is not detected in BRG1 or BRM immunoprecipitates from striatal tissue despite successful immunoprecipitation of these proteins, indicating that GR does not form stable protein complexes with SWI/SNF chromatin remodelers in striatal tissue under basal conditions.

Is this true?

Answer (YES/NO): NO